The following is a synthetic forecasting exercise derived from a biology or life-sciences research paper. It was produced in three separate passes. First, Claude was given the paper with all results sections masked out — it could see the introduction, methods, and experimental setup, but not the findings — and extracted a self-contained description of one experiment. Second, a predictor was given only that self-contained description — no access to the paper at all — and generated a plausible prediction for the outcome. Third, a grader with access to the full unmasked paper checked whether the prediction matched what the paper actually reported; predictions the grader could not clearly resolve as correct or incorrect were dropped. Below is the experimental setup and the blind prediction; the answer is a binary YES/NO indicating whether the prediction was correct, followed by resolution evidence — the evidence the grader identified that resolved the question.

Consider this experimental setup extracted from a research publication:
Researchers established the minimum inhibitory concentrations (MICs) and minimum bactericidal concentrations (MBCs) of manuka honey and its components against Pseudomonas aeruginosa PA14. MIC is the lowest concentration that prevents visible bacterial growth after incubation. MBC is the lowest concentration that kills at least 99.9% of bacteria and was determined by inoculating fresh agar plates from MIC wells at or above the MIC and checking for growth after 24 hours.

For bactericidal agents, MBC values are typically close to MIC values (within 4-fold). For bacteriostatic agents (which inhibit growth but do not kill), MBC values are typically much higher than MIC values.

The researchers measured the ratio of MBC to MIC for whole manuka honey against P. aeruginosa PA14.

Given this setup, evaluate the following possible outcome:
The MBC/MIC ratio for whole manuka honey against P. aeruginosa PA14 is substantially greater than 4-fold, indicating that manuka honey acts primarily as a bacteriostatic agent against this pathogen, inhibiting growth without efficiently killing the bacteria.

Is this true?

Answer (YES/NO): NO